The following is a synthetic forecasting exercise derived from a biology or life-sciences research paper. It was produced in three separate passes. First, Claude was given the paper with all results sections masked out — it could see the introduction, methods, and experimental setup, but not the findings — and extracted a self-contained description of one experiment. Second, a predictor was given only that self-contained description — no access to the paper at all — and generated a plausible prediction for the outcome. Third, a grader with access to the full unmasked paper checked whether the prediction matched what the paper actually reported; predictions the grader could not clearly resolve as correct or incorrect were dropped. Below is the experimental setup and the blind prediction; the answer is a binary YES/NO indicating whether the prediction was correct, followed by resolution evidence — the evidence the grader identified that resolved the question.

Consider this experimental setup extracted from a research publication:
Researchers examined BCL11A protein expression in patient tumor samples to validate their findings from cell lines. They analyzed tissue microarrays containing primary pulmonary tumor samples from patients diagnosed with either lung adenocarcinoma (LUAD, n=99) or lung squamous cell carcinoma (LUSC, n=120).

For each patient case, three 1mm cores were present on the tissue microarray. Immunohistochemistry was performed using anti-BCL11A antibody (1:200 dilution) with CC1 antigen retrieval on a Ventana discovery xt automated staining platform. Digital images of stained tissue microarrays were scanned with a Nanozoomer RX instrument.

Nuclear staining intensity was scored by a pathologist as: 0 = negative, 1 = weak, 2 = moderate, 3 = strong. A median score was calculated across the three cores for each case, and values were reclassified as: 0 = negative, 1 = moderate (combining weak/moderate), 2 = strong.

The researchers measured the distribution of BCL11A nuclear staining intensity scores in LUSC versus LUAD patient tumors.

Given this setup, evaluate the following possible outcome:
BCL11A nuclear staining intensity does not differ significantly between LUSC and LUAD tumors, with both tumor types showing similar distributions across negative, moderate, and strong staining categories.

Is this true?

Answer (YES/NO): NO